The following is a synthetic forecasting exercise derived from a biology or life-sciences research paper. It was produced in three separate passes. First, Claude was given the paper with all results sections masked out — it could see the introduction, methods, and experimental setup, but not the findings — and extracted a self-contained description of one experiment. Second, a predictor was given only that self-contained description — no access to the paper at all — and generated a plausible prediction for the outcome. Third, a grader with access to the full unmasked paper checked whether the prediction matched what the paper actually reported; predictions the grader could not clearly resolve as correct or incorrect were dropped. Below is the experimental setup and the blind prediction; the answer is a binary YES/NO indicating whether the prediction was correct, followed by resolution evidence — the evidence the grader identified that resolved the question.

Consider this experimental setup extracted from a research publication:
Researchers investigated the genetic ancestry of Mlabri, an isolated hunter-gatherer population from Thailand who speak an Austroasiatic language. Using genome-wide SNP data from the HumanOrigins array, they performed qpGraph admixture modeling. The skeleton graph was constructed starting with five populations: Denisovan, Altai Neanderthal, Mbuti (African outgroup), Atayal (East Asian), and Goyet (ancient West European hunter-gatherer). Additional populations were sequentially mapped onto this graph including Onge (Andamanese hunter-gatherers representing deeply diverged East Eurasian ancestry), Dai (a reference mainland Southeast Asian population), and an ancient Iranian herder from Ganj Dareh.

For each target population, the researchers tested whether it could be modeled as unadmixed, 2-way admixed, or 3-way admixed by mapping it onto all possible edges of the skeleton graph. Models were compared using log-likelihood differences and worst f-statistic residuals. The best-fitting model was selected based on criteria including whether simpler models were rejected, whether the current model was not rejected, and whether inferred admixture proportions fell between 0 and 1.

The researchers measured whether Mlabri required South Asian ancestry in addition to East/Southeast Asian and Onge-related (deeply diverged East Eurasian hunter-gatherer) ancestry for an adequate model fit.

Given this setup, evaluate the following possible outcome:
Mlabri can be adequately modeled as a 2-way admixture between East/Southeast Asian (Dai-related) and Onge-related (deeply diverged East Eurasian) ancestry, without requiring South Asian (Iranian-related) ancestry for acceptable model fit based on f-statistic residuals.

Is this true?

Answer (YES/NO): YES